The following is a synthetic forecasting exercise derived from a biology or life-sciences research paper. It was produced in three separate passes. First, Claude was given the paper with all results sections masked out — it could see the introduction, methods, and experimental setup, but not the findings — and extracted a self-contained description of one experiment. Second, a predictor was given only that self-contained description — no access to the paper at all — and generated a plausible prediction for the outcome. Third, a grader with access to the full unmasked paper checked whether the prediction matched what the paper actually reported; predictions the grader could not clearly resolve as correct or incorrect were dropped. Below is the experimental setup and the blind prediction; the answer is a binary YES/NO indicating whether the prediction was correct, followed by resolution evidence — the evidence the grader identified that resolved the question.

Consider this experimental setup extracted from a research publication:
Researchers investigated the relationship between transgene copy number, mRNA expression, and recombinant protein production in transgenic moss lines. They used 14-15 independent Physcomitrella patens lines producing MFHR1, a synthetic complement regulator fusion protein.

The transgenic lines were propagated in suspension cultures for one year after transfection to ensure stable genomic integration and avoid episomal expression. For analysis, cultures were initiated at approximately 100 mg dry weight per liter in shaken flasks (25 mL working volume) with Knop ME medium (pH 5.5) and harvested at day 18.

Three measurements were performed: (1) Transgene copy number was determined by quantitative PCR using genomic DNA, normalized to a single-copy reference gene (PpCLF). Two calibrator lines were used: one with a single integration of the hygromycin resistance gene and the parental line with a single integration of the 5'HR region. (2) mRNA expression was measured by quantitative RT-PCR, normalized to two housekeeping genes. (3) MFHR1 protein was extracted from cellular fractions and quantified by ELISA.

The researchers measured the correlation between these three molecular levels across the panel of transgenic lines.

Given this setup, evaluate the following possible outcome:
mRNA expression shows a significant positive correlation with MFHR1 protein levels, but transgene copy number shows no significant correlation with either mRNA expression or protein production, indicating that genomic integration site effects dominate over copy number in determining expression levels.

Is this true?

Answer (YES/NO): NO